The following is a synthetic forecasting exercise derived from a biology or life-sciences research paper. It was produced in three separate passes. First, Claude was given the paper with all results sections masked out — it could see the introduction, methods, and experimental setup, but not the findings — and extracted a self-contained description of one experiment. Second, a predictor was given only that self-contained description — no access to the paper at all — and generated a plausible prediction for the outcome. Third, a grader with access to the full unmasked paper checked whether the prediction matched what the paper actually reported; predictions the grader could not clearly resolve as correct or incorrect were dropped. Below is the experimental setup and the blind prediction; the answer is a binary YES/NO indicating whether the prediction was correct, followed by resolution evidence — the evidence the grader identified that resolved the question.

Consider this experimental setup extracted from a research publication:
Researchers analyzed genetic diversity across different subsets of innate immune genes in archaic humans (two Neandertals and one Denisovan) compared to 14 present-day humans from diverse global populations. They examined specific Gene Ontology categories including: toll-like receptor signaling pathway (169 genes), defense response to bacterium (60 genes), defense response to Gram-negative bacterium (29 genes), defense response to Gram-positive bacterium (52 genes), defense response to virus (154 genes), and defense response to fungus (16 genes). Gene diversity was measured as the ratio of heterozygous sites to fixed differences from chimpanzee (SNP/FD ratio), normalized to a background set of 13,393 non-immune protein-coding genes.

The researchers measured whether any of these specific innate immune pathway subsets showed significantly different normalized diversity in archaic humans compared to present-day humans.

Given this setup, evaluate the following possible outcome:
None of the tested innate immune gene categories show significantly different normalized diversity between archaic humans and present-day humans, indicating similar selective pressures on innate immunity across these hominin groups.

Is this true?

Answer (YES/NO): YES